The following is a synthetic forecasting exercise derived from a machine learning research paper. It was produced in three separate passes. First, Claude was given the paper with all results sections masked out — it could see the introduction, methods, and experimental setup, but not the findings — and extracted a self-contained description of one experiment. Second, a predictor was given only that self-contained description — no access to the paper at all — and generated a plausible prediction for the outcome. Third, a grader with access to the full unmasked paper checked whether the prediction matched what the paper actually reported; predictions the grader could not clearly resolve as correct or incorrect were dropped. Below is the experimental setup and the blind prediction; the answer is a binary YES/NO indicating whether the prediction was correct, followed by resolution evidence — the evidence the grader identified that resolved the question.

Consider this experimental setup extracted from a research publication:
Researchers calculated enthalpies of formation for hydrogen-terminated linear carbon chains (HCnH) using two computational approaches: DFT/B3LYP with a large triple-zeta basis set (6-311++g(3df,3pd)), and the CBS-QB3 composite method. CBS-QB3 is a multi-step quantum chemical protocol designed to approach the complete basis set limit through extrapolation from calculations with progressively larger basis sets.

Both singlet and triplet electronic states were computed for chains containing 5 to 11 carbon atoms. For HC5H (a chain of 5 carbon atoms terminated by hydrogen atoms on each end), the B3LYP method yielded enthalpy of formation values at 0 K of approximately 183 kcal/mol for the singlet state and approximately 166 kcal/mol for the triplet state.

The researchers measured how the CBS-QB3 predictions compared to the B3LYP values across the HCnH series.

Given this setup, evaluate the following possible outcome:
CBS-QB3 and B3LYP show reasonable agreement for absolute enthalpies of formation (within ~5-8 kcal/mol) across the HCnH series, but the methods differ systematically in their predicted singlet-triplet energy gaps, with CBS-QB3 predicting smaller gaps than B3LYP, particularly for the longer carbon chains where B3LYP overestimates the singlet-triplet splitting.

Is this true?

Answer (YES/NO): NO